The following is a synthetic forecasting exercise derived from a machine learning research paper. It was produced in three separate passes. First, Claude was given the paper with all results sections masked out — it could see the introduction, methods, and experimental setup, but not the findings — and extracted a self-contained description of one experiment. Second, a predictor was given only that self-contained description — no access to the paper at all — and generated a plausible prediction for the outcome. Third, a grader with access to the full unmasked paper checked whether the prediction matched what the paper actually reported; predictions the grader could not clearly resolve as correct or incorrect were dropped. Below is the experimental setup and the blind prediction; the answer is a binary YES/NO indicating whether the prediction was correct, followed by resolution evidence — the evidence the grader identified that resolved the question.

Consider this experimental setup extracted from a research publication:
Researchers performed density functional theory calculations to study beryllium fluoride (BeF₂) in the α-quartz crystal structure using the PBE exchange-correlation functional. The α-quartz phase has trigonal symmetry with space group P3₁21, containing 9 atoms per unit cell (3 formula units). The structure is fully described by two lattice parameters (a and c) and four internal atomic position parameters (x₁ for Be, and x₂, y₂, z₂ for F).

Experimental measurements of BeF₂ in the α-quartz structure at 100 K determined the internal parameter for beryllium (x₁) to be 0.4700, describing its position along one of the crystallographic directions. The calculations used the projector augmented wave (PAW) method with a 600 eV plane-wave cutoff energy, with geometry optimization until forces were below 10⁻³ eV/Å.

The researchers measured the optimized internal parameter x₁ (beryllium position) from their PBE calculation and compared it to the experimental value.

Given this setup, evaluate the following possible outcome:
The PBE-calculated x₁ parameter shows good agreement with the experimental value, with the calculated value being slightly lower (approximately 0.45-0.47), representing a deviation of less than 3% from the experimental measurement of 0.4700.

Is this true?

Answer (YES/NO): NO